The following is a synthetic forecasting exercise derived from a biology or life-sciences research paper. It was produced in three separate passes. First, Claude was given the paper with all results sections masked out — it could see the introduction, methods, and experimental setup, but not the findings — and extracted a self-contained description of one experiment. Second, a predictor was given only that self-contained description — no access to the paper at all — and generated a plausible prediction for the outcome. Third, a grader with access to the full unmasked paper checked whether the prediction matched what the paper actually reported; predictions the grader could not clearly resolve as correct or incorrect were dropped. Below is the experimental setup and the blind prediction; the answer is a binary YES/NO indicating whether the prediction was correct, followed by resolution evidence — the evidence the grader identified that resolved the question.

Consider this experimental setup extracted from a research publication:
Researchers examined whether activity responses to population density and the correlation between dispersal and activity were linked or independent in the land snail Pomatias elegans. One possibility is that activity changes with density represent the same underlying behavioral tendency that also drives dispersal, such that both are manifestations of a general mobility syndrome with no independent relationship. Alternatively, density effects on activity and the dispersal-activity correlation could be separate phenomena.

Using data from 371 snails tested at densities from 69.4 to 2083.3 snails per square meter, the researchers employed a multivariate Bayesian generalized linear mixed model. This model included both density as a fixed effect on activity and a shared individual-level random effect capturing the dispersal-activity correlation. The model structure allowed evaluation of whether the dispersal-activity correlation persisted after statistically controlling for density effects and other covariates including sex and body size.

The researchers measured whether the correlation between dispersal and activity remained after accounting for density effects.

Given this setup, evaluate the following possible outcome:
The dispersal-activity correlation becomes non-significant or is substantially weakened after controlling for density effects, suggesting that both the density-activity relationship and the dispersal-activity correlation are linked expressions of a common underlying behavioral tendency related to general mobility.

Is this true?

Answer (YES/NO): NO